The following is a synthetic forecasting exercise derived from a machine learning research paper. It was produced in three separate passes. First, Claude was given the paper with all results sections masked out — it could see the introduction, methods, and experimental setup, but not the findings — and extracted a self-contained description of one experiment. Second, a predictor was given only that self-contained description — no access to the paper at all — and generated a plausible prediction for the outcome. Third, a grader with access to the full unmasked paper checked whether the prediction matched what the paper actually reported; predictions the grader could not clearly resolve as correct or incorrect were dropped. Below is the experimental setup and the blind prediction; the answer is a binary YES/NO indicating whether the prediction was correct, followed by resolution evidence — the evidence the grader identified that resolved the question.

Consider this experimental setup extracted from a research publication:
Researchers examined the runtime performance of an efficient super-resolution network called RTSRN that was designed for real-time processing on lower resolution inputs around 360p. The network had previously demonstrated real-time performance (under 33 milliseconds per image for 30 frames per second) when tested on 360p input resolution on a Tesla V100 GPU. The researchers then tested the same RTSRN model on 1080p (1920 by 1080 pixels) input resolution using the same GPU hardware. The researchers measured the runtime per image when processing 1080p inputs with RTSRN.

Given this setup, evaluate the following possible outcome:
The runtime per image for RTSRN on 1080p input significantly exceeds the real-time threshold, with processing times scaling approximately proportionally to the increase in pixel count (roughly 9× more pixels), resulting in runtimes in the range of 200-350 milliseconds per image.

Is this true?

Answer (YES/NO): NO